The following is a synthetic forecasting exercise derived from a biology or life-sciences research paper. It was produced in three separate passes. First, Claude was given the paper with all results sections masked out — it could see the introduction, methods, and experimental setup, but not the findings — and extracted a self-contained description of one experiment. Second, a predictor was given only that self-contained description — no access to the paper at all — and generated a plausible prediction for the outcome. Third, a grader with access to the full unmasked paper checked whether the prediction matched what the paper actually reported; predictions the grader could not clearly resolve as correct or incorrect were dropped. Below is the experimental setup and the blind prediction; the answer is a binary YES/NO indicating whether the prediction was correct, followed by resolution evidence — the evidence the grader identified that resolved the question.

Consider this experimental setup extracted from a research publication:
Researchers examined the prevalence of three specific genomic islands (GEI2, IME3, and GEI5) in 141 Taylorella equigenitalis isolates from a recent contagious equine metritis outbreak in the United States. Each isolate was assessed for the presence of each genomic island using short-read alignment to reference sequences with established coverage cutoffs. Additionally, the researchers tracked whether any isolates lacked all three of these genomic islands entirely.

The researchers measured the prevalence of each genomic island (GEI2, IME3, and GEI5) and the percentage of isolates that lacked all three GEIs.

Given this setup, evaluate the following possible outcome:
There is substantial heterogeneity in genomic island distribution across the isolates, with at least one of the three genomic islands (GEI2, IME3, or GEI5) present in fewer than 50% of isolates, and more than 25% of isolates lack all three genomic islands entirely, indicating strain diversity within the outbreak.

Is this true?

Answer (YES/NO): NO